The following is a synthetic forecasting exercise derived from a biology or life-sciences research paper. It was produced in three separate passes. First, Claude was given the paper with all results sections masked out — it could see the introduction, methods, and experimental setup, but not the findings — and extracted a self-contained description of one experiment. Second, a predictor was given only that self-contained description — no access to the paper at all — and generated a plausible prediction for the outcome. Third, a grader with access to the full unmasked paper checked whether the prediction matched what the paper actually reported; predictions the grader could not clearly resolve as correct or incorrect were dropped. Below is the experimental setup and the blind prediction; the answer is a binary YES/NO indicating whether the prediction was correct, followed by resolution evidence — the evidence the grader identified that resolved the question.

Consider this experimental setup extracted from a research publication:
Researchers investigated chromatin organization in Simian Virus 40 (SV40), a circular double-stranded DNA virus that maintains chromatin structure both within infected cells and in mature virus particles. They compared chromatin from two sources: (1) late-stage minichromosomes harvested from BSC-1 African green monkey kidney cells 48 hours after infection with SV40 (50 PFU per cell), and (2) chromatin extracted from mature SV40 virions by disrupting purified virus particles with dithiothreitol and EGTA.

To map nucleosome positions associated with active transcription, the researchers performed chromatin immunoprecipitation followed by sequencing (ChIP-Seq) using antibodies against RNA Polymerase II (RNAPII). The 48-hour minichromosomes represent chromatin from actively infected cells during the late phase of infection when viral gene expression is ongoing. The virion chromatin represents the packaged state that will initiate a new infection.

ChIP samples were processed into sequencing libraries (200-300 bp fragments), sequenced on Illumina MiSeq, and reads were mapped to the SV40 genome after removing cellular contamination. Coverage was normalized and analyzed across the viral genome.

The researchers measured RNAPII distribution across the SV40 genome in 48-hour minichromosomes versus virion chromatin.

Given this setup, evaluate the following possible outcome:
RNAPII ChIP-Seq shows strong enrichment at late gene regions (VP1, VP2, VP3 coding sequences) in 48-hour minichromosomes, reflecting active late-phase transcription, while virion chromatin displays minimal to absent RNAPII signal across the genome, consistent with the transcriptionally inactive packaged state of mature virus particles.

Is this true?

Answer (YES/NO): NO